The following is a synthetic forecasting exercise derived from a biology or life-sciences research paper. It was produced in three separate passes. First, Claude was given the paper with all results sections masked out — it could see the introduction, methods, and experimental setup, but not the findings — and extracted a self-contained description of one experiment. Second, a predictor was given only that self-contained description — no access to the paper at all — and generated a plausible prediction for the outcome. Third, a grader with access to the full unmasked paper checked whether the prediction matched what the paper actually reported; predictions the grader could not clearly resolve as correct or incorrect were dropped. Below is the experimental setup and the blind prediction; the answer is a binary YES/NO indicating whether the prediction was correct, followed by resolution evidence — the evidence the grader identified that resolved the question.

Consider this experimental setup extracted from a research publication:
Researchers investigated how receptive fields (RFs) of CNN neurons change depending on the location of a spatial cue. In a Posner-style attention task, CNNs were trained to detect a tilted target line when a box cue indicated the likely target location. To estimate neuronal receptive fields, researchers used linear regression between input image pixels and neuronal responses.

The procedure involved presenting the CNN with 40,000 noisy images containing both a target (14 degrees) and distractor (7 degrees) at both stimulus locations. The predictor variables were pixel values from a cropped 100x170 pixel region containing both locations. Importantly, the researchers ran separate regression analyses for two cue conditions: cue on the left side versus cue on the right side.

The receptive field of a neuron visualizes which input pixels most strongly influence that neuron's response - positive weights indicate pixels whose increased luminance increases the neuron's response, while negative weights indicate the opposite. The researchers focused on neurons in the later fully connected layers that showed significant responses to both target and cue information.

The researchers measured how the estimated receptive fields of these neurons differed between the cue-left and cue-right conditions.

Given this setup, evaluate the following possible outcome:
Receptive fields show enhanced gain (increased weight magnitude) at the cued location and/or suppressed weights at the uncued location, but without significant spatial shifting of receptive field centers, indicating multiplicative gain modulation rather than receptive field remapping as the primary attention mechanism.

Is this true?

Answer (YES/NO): YES